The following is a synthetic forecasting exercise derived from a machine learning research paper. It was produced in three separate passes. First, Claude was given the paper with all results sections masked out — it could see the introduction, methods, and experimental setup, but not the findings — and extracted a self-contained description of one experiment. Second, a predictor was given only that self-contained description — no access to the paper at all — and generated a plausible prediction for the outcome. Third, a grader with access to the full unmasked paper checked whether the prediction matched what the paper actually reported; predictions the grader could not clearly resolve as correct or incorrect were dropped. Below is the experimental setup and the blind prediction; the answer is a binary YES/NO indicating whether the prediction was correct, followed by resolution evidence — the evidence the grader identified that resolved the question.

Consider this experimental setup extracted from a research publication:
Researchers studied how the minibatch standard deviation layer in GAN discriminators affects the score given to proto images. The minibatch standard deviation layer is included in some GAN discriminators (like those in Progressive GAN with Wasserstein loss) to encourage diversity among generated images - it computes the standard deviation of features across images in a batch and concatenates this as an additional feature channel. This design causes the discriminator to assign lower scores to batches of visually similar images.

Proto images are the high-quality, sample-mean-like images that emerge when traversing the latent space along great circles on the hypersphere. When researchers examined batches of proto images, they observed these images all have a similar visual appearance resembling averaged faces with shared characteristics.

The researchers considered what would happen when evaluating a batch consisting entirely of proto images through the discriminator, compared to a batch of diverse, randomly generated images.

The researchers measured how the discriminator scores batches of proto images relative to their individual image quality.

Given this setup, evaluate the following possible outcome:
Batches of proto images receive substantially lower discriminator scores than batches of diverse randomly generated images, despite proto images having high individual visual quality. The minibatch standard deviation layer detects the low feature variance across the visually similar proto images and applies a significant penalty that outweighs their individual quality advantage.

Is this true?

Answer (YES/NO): YES